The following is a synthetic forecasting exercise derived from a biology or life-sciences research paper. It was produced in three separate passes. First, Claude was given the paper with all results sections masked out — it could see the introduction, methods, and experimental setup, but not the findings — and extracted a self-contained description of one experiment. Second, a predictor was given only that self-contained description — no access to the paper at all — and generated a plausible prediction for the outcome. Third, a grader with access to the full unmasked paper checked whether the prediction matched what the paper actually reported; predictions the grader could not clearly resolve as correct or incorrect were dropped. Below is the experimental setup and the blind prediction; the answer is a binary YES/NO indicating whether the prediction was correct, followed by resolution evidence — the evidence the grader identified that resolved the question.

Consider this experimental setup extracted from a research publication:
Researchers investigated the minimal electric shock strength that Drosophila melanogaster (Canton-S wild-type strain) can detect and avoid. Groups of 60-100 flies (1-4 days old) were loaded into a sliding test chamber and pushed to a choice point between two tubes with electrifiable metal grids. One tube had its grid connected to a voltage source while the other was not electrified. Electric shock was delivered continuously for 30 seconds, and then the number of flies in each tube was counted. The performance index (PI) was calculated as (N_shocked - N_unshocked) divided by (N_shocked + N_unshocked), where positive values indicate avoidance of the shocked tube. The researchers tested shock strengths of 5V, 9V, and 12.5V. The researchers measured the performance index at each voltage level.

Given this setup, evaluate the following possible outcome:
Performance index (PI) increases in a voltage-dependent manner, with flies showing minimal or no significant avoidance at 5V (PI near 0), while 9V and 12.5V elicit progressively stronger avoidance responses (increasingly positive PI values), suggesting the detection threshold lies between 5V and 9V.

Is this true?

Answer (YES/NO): YES